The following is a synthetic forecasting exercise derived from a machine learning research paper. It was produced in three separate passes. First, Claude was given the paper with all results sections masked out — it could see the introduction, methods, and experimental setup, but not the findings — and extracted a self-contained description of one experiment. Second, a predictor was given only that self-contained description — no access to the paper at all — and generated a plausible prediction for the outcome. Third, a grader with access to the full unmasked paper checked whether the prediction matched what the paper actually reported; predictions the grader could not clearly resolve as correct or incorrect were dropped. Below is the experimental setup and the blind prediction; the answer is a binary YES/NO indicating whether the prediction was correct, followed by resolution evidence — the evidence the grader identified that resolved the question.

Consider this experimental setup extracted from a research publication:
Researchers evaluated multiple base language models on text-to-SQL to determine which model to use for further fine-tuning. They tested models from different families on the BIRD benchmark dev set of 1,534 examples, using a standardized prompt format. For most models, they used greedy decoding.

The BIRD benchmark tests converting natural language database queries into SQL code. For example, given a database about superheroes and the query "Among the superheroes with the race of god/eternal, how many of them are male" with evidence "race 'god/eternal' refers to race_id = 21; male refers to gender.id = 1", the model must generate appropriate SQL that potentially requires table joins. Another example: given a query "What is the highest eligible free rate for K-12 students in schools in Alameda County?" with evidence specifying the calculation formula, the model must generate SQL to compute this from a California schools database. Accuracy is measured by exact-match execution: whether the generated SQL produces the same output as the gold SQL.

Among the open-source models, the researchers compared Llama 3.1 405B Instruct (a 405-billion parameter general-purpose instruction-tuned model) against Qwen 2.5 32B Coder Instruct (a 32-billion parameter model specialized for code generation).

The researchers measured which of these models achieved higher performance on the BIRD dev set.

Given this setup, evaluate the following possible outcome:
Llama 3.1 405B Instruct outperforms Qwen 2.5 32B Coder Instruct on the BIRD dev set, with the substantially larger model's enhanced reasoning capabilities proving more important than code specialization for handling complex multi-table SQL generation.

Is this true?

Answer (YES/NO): NO